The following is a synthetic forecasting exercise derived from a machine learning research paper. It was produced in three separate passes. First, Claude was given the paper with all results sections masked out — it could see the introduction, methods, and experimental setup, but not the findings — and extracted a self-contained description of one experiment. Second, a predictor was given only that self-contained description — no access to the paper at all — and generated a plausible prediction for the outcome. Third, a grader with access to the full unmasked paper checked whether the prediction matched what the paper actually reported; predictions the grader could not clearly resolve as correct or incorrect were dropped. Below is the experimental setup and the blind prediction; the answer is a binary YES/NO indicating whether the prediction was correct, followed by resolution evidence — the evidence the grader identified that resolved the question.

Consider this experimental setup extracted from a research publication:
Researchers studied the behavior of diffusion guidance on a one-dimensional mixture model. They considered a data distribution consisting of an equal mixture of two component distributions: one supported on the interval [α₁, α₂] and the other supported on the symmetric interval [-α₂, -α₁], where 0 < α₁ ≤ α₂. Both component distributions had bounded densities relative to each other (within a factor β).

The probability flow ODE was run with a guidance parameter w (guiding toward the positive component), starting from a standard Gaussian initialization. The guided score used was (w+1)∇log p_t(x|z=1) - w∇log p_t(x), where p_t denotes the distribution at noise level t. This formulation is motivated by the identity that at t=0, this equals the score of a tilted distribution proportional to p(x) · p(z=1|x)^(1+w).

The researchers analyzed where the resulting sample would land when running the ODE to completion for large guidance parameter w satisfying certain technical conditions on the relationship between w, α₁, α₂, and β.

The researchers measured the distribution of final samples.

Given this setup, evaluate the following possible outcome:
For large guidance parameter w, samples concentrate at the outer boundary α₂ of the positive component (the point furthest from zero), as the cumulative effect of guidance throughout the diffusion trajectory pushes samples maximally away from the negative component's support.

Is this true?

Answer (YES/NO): YES